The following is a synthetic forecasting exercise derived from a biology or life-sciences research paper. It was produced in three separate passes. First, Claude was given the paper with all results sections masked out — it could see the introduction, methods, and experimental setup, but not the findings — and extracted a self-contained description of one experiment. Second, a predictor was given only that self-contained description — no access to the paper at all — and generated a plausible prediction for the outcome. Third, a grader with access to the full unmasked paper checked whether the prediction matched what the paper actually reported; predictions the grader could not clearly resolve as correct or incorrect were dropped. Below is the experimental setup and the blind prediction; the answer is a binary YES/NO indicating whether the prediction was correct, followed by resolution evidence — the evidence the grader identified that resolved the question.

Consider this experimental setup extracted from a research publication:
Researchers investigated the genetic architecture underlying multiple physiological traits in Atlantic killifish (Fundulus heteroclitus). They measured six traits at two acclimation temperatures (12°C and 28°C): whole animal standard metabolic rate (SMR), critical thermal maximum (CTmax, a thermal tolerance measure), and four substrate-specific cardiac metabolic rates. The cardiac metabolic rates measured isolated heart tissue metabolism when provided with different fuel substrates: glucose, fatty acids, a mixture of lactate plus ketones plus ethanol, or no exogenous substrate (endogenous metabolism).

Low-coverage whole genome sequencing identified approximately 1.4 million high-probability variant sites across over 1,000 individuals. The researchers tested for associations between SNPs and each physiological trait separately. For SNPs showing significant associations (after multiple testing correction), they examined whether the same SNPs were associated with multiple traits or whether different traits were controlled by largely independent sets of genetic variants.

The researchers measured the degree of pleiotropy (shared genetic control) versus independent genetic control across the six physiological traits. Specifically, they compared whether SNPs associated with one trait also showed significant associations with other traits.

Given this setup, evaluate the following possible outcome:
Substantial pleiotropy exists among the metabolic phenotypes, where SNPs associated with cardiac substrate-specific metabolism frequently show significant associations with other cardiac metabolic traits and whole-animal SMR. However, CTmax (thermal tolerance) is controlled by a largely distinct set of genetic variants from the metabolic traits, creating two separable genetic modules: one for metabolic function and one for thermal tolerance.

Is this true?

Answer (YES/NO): NO